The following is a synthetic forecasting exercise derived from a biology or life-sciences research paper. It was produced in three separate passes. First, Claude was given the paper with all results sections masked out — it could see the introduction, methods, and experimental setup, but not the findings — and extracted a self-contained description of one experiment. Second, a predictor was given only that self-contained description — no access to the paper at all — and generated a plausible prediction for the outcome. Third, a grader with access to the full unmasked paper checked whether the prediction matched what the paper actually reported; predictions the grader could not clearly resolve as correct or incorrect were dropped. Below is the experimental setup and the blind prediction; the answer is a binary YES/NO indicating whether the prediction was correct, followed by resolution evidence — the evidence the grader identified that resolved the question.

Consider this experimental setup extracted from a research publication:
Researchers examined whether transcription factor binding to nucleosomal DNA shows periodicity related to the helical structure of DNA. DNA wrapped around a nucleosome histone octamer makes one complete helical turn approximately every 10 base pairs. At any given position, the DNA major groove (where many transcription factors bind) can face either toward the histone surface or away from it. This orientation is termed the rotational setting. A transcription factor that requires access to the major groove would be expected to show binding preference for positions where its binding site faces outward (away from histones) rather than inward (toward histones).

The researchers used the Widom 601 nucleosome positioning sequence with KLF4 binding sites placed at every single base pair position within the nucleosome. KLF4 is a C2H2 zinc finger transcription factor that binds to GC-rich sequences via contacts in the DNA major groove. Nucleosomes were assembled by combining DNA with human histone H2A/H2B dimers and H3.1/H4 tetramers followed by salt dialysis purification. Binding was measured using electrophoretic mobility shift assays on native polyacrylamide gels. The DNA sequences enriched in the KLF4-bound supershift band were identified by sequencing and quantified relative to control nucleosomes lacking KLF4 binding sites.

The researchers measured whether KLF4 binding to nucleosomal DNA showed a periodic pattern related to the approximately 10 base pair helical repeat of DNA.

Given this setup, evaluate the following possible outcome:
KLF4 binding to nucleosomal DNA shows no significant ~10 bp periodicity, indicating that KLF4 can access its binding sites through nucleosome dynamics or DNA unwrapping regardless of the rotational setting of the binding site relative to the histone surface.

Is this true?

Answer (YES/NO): NO